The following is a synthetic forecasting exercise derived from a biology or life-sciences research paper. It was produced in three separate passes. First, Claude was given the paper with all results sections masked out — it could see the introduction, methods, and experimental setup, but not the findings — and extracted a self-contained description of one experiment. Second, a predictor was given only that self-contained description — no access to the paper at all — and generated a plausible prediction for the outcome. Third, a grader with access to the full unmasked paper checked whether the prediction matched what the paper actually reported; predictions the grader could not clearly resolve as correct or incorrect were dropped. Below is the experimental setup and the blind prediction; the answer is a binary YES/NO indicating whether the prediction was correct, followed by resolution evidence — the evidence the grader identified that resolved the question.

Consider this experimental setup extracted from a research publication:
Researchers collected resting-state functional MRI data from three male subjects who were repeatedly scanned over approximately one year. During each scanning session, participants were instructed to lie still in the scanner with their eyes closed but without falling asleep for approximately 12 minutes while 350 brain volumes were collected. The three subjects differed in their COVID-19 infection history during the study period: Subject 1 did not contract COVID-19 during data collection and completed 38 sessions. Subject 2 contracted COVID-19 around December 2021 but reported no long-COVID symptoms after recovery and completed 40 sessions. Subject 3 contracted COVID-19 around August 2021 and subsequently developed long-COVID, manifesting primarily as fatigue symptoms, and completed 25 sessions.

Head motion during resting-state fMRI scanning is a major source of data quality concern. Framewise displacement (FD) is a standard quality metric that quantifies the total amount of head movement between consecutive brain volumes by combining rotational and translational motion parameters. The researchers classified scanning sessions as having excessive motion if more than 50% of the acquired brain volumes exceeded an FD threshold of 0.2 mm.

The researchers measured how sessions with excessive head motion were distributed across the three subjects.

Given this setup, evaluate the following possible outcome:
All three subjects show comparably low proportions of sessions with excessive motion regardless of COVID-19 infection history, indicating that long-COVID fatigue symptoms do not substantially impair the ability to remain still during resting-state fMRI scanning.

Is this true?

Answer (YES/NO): NO